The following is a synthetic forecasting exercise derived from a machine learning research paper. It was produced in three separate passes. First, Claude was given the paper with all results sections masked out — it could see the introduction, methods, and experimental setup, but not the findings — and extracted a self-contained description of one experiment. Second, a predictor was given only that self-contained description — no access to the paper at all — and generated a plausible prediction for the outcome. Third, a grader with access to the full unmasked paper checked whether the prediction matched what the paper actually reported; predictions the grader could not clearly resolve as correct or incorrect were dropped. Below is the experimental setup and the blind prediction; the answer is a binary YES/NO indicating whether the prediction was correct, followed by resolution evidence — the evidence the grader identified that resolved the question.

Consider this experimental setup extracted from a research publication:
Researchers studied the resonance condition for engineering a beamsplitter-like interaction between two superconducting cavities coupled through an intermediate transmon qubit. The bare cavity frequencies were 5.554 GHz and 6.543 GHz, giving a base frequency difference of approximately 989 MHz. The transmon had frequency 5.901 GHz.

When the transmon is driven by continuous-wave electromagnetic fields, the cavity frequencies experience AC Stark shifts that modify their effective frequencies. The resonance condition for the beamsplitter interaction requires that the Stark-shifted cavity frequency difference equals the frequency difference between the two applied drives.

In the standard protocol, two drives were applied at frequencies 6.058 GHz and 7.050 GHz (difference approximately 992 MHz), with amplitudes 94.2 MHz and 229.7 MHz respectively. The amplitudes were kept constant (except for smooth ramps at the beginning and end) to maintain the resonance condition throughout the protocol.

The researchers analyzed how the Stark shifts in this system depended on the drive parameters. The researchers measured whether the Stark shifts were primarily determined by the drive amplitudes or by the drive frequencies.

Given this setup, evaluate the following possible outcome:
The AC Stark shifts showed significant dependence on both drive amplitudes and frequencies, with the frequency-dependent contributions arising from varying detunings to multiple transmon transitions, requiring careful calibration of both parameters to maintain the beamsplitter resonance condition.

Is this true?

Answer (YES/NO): NO